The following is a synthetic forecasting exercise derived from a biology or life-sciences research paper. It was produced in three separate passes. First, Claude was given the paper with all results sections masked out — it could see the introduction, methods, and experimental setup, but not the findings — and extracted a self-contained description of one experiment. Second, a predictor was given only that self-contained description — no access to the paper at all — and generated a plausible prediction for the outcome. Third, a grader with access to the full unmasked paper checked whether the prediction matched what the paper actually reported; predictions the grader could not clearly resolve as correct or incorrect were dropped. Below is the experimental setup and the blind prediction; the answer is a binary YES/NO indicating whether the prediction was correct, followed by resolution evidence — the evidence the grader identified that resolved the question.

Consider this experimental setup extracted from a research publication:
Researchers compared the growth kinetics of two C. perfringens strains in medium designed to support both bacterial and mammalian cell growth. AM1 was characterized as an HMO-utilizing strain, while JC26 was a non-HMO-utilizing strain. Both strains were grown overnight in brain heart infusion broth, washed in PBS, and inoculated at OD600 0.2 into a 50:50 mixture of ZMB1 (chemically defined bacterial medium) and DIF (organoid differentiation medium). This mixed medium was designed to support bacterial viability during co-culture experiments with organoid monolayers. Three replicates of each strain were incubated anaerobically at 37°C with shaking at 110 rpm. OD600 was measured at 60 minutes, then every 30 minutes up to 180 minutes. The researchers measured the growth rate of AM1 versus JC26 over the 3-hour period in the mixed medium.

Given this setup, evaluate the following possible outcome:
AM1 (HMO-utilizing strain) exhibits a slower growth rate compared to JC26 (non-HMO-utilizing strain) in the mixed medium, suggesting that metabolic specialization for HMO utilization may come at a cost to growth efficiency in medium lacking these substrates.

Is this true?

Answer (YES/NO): YES